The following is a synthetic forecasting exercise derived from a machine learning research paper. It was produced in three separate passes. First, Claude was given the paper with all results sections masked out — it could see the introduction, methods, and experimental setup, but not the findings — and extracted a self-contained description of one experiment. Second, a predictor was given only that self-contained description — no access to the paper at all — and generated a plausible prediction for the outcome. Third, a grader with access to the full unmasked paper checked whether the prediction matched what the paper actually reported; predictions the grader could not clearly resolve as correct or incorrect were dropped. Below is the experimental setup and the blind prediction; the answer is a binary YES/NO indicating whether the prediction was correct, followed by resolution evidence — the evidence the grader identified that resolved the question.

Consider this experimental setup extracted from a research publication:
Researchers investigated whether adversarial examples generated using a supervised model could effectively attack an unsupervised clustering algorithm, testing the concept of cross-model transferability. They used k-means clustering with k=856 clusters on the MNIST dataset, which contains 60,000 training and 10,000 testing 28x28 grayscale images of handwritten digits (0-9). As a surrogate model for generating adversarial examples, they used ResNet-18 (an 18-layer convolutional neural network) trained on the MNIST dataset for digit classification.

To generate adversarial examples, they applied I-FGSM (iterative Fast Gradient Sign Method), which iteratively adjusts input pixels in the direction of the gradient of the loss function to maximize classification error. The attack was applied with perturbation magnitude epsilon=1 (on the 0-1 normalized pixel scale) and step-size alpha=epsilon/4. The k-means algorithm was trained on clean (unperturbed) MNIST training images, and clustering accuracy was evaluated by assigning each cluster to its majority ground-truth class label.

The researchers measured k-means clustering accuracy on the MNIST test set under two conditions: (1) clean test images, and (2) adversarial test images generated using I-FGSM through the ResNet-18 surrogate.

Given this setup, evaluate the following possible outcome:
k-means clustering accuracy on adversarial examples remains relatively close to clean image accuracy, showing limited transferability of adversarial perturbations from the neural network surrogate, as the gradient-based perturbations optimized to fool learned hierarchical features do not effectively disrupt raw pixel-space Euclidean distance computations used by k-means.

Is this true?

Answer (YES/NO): NO